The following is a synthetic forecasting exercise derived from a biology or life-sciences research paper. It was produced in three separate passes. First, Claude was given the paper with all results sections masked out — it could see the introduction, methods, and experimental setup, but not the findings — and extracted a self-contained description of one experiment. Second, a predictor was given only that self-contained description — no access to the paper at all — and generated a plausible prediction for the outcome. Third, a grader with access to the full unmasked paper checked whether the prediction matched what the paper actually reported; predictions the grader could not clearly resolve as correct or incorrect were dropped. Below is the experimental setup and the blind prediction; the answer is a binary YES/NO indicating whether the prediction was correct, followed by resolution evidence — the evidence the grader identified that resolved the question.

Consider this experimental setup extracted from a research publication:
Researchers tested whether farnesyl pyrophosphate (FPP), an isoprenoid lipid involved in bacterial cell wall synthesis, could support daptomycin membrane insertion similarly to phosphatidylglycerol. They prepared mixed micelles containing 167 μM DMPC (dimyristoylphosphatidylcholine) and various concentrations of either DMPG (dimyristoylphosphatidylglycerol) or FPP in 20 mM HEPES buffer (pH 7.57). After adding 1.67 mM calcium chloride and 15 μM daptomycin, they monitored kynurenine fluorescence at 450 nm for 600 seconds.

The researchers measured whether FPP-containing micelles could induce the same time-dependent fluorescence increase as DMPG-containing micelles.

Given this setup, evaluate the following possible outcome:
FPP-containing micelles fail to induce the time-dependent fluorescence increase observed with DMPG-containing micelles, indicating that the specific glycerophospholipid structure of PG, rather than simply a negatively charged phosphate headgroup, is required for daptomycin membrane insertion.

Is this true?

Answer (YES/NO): YES